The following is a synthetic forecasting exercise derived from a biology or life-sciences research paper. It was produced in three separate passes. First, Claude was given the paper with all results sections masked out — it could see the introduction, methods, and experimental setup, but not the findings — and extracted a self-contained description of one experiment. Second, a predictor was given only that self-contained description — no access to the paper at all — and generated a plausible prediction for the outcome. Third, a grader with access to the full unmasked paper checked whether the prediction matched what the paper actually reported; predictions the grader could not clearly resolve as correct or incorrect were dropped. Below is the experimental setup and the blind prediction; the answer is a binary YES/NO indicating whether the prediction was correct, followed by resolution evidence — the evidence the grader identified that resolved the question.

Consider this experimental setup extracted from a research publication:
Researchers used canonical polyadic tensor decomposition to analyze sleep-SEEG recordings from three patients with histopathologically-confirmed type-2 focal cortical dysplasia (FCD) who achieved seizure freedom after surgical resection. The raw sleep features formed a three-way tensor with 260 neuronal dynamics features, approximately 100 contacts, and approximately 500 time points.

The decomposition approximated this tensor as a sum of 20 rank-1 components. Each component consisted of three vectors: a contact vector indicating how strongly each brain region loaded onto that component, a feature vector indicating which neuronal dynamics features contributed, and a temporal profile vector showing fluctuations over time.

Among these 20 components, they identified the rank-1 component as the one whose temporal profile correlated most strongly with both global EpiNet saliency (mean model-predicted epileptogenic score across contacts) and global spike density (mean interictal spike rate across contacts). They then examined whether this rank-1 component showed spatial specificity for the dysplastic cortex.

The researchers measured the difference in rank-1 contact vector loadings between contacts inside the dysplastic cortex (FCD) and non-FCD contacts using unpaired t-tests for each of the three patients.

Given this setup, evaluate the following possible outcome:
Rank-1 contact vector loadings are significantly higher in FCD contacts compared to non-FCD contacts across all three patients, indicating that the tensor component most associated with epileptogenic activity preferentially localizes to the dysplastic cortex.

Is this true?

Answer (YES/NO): NO